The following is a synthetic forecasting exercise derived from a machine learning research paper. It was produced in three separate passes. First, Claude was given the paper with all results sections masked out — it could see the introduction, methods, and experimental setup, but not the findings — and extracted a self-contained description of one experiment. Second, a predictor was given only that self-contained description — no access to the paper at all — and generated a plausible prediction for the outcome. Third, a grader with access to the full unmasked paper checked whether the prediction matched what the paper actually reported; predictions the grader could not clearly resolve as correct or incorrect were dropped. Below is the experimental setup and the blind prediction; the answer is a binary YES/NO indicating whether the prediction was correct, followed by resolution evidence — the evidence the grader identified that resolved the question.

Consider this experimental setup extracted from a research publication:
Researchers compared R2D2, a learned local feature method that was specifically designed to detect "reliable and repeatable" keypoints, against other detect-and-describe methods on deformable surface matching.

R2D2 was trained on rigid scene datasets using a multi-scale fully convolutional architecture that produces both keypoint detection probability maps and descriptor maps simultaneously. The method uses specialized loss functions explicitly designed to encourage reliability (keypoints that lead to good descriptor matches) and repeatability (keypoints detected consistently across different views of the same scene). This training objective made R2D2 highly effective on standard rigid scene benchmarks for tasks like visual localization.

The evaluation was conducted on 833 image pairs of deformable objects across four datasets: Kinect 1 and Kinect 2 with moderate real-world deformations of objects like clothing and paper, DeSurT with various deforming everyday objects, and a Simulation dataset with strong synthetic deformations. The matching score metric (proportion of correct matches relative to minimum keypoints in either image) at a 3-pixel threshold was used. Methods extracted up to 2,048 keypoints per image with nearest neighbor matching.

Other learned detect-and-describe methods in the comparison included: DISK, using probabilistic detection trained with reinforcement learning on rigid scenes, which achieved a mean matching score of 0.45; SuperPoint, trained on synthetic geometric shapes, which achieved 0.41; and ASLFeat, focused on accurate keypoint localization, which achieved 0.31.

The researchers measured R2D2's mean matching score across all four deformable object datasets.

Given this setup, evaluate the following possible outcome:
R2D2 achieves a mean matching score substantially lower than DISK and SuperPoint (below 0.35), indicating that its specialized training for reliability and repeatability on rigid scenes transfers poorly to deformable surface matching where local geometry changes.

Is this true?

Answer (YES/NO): YES